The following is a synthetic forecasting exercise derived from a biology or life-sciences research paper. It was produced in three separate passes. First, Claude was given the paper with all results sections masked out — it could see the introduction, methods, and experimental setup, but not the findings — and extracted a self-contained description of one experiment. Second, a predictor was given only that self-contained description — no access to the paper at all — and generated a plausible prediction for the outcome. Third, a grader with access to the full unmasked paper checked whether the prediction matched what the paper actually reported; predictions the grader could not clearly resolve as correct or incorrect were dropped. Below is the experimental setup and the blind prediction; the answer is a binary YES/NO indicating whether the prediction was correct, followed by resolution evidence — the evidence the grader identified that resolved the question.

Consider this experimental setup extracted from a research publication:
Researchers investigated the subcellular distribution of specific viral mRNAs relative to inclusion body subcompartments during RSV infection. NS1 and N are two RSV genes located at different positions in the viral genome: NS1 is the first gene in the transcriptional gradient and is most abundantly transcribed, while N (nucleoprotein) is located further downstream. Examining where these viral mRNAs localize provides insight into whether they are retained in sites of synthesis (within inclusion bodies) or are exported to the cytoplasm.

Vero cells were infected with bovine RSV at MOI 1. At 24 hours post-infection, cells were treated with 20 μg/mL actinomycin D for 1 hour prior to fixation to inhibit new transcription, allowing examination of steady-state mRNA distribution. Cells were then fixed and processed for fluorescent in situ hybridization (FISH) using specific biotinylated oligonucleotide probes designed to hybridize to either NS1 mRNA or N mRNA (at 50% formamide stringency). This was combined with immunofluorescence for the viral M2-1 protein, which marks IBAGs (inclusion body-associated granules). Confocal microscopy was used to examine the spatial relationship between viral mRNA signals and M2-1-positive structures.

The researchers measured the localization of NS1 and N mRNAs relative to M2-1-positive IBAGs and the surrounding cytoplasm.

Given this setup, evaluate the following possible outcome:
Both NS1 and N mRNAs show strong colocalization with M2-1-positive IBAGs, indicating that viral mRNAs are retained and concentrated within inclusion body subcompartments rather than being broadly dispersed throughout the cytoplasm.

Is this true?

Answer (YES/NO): YES